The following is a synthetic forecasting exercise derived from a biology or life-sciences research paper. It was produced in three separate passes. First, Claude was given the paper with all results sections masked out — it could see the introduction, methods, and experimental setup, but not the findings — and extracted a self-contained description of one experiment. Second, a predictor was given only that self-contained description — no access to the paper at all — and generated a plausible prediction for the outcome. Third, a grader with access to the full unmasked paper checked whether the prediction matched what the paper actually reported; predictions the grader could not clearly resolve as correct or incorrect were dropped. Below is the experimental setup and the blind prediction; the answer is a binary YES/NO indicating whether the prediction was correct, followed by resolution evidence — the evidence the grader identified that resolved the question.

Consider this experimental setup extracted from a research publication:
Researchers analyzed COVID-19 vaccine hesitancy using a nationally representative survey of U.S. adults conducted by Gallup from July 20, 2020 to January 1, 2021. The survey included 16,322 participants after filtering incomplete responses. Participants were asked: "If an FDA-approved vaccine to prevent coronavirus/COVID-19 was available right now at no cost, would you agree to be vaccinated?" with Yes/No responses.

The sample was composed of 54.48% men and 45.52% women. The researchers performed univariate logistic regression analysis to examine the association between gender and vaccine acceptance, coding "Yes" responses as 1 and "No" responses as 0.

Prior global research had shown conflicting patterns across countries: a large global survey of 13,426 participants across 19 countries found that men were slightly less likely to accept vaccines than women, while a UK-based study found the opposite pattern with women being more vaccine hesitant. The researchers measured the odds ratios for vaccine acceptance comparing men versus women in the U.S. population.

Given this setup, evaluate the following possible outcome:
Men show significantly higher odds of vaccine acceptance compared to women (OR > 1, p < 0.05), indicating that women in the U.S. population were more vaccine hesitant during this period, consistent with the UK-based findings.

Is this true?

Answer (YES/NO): YES